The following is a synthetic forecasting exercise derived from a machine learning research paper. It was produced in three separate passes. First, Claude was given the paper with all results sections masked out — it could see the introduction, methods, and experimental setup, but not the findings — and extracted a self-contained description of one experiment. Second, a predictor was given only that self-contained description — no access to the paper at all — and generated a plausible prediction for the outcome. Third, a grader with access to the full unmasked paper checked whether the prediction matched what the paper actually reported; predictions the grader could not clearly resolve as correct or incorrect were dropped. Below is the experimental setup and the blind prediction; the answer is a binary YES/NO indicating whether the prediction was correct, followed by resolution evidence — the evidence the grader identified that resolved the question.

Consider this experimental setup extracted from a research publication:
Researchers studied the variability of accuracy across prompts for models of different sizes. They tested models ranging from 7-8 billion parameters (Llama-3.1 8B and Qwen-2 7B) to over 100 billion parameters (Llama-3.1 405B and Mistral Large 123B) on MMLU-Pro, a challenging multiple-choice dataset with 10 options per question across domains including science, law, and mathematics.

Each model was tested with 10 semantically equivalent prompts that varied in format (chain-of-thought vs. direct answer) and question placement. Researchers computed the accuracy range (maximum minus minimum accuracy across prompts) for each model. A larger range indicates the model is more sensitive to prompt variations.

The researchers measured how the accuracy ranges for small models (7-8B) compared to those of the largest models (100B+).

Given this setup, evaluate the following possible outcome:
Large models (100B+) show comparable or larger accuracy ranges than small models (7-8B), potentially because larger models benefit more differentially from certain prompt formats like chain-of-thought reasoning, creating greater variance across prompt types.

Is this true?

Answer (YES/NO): YES